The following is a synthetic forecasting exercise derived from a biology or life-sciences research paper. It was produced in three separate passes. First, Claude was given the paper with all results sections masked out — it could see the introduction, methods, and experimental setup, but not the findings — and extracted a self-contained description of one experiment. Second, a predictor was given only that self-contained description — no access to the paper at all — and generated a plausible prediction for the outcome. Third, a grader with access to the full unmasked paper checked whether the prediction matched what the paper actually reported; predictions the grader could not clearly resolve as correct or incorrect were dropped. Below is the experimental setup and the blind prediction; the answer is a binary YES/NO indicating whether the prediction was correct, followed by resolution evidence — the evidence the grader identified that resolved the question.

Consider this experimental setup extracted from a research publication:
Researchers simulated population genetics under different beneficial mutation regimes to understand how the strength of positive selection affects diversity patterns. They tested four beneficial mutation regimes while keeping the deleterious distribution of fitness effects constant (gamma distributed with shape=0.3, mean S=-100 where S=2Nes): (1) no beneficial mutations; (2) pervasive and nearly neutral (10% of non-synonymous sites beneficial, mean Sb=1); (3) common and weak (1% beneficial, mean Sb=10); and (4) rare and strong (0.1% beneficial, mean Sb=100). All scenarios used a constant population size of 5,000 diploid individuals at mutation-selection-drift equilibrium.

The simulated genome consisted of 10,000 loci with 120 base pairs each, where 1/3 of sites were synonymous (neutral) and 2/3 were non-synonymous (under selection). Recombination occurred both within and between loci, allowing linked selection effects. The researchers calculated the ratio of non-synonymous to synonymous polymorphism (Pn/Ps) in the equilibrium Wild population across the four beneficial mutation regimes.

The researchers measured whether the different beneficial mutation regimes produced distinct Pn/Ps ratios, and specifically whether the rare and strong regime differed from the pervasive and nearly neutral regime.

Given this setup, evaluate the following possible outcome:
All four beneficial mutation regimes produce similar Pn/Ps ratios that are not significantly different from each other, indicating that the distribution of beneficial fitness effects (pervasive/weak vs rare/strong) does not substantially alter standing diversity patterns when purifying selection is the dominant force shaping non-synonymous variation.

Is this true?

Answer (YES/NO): NO